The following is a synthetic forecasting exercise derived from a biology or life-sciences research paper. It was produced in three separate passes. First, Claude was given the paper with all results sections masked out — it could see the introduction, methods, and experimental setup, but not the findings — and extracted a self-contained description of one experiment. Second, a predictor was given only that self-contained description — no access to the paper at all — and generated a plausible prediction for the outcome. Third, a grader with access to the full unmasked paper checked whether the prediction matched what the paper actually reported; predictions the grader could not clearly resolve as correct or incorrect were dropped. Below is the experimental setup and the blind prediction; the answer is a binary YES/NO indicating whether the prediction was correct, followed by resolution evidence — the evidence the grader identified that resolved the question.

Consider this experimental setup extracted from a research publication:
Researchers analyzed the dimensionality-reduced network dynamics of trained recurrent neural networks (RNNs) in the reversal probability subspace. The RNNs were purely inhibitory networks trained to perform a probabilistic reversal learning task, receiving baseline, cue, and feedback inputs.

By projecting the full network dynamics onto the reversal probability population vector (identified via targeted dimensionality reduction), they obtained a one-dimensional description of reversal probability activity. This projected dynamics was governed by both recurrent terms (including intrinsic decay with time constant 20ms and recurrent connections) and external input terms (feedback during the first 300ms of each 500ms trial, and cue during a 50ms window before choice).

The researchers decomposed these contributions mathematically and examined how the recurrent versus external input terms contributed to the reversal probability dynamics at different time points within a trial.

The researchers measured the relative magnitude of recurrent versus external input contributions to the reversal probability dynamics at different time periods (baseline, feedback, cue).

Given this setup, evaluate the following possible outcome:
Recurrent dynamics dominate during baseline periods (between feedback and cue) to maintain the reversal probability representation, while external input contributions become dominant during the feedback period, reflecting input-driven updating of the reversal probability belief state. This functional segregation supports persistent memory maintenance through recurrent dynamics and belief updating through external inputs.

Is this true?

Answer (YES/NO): NO